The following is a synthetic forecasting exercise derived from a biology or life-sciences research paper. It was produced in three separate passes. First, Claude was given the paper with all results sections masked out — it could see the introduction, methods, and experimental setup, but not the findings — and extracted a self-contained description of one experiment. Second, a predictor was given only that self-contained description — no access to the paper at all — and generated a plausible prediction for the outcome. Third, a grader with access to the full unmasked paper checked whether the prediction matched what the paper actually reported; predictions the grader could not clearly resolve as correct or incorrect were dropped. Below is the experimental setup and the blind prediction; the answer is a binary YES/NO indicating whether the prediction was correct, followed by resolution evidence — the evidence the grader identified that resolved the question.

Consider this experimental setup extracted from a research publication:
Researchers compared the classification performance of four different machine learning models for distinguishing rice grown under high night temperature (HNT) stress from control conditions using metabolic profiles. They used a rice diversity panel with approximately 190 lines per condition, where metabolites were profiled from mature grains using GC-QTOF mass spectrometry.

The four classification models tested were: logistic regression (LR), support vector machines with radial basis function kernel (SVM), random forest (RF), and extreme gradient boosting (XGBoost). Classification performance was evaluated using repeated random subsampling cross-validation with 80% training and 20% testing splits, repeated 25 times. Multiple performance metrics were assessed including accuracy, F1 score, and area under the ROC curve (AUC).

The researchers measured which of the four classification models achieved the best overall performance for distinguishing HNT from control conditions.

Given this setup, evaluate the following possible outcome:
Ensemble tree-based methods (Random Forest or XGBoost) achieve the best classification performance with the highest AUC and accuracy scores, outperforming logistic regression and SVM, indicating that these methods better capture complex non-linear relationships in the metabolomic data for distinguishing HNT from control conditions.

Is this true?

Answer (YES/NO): YES